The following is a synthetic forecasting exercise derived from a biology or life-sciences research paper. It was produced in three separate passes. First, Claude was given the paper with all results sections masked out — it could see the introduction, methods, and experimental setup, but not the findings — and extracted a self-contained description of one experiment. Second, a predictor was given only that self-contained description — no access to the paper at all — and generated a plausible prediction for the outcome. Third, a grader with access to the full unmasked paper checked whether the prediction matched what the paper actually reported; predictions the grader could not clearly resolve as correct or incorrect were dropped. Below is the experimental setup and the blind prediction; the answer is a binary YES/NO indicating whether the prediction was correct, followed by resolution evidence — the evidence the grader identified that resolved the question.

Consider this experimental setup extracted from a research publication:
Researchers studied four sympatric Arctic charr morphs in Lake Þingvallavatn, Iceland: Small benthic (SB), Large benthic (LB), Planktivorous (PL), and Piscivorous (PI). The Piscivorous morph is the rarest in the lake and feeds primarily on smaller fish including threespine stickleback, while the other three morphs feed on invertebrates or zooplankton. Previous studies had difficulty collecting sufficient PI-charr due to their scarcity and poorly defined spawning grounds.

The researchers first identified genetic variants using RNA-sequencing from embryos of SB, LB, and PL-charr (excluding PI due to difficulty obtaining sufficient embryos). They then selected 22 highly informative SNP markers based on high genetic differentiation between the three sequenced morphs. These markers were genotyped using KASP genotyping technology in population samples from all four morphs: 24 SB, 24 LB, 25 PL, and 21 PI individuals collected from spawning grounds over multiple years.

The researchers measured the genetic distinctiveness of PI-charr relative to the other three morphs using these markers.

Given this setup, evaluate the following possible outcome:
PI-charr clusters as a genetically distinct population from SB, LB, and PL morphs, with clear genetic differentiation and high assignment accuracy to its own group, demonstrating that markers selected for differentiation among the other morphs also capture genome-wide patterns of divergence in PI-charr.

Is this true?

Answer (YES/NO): NO